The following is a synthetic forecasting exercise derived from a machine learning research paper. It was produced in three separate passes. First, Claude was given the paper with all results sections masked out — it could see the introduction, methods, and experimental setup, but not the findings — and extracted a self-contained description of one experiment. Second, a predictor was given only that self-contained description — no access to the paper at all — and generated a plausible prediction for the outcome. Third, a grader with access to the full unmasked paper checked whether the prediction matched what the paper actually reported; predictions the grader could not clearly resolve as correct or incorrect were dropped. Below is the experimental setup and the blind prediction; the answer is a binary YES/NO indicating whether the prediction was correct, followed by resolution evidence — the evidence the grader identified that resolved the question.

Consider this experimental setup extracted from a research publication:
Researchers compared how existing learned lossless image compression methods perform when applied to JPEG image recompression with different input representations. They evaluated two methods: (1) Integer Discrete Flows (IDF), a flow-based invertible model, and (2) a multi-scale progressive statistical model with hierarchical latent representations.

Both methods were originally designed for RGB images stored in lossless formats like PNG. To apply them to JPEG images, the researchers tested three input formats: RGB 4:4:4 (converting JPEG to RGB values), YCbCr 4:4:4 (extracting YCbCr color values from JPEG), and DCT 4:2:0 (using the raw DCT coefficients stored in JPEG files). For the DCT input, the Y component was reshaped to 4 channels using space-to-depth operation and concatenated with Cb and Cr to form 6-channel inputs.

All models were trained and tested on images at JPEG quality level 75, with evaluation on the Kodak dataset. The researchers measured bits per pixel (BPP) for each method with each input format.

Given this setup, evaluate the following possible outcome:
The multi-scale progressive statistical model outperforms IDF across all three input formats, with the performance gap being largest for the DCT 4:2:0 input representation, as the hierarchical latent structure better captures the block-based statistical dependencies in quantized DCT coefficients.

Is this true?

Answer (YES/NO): NO